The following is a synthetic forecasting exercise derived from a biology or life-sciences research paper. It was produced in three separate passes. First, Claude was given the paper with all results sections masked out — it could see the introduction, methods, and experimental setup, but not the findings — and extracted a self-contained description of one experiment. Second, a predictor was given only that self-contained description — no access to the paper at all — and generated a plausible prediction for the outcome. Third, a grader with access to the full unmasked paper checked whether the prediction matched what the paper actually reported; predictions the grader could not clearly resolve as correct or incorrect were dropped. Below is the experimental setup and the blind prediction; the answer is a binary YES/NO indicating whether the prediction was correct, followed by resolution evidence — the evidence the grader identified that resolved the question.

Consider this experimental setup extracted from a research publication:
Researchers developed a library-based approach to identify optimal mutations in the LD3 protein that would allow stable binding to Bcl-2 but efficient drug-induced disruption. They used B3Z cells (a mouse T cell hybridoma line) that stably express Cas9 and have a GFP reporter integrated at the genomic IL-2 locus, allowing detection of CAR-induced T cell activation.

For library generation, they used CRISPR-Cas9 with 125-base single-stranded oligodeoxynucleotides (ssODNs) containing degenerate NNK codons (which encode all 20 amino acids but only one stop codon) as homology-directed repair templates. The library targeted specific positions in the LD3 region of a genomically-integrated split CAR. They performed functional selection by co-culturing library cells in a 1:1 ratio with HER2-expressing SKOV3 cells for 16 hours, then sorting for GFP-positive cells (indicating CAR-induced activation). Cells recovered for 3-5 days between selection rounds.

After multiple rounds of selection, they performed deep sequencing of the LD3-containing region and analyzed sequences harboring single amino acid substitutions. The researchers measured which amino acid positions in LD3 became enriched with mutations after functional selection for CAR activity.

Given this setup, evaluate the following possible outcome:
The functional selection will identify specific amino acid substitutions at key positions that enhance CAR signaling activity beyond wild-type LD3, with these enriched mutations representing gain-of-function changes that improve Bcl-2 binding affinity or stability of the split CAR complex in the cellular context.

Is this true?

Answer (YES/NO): NO